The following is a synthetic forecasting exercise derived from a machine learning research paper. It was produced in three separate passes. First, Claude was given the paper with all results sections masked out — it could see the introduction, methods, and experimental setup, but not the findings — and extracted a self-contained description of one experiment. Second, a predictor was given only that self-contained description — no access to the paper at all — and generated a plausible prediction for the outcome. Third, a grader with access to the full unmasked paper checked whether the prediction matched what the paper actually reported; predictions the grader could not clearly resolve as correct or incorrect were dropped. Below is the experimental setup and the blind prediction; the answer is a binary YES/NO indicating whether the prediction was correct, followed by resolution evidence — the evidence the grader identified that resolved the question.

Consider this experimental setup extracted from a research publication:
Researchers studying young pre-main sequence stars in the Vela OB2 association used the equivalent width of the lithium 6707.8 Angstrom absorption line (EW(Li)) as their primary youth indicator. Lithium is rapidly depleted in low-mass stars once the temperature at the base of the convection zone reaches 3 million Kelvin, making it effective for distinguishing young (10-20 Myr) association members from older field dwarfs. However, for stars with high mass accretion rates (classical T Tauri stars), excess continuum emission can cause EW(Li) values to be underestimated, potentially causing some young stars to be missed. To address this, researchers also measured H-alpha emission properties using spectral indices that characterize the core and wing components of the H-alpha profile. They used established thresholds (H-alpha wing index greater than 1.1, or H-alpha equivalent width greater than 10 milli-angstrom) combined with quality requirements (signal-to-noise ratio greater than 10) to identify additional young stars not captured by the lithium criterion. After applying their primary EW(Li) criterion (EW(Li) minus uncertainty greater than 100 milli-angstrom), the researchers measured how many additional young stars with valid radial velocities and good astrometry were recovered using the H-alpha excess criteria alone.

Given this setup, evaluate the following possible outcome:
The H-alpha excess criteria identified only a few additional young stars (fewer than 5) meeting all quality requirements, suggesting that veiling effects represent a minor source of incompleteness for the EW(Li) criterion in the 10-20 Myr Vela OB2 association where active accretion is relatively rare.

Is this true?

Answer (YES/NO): NO